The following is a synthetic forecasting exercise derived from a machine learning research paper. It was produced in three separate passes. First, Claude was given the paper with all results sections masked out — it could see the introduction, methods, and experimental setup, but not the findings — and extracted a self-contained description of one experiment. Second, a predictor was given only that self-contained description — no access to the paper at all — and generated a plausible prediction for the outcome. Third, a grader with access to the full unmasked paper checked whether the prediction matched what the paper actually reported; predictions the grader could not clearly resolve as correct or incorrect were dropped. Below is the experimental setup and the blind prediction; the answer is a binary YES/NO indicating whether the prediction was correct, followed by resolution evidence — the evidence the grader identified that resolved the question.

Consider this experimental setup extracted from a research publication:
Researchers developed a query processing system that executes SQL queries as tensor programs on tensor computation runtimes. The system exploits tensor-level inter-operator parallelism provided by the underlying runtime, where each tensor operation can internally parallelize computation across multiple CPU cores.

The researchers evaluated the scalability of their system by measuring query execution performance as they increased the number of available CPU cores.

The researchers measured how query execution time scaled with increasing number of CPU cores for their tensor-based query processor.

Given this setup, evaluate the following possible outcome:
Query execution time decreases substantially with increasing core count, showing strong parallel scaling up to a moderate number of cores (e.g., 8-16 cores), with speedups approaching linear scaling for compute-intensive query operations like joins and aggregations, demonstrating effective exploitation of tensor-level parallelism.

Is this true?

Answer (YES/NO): NO